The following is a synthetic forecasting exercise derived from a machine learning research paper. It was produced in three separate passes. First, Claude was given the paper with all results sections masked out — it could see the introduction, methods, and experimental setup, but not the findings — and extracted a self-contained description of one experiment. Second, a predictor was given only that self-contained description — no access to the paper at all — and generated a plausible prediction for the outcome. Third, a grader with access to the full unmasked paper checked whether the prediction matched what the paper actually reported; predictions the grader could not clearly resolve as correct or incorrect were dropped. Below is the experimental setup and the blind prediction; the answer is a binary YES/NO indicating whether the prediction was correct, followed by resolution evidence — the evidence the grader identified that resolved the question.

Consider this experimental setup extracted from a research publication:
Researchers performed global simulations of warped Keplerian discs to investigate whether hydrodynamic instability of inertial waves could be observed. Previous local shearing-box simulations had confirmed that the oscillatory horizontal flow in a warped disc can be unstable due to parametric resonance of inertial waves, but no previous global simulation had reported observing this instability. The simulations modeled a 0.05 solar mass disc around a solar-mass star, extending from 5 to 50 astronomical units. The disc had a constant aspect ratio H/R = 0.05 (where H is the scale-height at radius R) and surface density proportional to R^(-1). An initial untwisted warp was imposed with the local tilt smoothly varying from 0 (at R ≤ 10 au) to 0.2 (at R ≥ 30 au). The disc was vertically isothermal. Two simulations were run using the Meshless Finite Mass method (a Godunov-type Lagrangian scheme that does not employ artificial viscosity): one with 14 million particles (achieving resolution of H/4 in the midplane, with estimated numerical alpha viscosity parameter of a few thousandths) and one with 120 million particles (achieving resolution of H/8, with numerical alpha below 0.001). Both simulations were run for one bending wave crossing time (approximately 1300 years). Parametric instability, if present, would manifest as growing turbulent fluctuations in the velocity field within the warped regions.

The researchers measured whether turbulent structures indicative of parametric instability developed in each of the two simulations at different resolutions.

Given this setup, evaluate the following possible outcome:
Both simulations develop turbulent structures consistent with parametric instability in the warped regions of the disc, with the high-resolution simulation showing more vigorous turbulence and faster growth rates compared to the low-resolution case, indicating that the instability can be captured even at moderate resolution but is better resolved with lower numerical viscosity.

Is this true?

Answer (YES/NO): NO